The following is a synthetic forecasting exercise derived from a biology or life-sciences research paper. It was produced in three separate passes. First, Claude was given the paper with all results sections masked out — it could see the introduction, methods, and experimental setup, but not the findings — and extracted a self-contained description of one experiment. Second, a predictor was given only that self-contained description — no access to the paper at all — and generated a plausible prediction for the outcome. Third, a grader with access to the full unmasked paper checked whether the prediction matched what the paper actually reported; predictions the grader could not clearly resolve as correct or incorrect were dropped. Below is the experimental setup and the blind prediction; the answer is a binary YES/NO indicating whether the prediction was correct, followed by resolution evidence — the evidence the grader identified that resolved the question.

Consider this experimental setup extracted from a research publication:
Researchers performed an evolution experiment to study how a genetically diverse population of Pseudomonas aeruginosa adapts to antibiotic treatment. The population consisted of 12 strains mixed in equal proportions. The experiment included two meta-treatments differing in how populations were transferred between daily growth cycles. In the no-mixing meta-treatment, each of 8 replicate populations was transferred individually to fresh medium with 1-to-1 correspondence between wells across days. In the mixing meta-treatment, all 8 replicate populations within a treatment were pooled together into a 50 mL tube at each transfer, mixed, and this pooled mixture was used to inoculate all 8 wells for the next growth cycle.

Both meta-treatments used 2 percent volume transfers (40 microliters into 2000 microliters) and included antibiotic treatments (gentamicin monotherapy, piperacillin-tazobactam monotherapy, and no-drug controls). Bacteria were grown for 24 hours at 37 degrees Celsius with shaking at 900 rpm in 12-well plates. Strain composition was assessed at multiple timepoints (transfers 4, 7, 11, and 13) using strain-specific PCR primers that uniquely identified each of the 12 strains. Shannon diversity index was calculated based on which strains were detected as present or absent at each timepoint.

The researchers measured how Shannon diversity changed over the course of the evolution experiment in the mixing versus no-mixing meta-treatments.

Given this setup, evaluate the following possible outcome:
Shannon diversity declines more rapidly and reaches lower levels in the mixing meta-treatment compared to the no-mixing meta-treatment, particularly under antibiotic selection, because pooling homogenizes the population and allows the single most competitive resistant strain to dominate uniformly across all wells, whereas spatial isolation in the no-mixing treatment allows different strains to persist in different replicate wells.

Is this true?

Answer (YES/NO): NO